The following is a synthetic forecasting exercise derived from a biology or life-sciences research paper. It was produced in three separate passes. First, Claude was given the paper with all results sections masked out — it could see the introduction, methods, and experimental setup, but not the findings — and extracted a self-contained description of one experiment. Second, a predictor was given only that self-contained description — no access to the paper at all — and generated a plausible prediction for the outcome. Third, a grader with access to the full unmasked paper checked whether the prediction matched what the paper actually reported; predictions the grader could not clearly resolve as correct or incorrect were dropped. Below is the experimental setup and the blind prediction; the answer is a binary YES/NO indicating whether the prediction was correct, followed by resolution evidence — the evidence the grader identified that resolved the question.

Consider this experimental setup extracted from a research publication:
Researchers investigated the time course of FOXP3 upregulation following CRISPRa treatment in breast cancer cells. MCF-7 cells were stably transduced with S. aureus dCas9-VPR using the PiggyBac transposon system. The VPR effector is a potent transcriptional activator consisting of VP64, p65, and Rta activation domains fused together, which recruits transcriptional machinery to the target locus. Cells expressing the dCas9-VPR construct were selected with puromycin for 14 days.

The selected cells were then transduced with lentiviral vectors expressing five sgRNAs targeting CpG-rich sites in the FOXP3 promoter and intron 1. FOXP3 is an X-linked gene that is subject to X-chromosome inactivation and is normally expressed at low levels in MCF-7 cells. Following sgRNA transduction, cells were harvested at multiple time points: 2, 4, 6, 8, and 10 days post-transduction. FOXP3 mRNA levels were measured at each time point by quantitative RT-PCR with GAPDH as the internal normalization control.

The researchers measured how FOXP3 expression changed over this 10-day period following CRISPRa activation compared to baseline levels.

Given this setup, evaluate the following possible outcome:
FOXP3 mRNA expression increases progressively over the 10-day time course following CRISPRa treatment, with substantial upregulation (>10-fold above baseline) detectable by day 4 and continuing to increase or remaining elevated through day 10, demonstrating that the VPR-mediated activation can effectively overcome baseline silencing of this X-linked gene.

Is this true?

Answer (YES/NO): NO